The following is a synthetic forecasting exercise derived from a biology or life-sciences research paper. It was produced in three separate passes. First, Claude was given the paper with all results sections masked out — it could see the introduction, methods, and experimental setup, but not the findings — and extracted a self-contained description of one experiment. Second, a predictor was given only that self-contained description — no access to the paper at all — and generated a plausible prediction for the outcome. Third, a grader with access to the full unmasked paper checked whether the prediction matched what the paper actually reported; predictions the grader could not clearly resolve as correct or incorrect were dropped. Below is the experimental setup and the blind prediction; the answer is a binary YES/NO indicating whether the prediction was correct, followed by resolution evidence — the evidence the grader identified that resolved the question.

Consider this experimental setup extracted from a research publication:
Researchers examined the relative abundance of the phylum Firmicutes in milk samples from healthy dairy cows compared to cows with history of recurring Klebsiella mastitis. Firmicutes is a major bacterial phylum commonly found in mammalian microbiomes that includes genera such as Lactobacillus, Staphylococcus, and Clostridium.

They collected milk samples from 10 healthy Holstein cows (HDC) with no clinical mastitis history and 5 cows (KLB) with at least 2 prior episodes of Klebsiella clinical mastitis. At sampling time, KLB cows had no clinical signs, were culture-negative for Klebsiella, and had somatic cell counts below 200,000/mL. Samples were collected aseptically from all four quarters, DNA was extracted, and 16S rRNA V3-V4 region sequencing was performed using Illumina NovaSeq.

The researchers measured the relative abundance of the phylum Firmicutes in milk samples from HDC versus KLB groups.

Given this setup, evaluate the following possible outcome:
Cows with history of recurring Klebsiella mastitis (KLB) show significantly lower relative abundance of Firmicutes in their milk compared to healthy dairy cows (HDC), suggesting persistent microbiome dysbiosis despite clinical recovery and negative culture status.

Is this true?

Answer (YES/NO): NO